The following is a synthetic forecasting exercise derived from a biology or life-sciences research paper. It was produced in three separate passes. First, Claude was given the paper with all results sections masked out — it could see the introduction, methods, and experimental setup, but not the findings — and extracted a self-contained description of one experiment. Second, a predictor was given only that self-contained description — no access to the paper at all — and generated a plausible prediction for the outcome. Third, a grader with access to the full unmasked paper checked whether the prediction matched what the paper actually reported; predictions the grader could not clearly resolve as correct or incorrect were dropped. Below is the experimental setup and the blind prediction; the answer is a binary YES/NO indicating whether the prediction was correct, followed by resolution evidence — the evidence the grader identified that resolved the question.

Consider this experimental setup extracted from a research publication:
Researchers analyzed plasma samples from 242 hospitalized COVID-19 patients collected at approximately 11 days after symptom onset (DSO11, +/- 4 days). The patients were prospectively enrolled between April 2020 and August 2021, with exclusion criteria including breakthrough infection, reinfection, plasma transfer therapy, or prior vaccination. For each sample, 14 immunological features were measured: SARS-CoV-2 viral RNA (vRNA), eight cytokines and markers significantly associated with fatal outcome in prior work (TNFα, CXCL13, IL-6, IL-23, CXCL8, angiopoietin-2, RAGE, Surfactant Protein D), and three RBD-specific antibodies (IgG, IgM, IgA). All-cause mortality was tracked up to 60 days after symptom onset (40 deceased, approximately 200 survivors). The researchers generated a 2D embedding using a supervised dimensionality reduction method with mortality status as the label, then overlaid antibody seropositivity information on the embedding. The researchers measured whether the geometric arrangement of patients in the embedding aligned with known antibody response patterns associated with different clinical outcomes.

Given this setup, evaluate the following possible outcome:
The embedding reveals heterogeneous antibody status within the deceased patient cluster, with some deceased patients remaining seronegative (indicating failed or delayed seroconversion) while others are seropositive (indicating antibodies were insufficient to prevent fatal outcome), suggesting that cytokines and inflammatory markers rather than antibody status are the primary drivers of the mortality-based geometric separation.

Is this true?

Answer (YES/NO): NO